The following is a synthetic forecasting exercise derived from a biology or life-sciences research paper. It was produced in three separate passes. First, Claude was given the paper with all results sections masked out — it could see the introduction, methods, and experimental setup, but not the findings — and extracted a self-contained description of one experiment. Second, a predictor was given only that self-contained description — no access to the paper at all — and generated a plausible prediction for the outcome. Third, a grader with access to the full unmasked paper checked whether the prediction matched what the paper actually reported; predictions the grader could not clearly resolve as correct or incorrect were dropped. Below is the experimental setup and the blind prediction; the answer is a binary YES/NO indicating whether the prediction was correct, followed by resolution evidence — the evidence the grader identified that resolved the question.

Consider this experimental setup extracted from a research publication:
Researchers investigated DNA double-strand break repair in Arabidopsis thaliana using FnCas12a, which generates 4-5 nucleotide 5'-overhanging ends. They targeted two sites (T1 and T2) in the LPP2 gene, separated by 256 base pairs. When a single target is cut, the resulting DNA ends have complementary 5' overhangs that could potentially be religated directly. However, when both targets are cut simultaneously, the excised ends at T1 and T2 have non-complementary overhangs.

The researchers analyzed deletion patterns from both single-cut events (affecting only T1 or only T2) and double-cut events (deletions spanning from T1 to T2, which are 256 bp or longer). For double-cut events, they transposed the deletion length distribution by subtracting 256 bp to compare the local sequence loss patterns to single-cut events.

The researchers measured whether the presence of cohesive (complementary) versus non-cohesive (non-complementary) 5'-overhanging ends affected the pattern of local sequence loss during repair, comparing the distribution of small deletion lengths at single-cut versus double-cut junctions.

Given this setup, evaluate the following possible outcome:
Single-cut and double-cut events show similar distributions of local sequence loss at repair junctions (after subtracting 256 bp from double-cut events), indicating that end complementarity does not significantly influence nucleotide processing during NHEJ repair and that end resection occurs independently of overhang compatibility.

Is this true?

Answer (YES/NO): YES